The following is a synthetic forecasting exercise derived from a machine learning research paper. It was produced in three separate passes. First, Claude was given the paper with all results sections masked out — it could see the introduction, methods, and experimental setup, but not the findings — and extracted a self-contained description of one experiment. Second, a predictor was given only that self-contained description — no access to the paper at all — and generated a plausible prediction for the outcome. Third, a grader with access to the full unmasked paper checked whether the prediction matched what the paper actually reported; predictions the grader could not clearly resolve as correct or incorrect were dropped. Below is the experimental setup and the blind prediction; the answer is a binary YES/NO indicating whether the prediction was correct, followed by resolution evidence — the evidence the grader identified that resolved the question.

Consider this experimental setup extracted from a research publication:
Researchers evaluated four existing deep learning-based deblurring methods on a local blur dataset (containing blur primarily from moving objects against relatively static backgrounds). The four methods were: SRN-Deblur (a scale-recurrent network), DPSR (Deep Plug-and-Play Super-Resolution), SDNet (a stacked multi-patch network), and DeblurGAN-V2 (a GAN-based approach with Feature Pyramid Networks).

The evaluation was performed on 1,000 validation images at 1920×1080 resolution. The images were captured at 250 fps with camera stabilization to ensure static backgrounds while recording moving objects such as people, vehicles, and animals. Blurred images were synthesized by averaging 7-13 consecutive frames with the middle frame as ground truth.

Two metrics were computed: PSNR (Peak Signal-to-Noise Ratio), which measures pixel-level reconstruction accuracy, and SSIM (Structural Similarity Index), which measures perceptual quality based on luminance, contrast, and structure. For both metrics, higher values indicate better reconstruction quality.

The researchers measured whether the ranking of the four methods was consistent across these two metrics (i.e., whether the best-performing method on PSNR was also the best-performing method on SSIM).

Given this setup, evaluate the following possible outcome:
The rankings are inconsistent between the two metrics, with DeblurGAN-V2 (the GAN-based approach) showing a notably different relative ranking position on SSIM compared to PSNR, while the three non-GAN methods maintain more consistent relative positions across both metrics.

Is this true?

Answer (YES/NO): NO